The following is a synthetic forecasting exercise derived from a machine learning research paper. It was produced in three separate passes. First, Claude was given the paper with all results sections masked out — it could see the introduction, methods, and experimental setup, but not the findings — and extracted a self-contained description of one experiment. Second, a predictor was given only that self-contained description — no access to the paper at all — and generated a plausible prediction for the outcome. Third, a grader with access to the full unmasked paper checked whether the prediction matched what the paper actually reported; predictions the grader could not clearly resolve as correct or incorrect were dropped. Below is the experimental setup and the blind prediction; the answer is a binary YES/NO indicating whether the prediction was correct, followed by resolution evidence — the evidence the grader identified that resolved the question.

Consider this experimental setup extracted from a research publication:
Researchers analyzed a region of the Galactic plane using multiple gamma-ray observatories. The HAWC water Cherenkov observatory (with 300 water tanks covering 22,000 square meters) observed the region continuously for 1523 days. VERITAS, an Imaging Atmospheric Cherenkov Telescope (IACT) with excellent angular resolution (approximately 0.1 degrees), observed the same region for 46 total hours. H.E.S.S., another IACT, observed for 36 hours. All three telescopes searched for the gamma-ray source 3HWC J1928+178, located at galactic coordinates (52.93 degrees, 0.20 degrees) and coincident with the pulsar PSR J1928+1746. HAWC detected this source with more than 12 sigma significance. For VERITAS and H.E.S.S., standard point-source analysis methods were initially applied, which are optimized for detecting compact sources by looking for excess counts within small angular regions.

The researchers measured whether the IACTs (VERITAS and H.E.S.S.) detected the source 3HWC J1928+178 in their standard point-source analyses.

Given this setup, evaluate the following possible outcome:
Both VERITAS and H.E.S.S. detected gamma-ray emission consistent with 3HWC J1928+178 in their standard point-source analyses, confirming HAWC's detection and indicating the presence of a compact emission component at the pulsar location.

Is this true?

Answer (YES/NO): NO